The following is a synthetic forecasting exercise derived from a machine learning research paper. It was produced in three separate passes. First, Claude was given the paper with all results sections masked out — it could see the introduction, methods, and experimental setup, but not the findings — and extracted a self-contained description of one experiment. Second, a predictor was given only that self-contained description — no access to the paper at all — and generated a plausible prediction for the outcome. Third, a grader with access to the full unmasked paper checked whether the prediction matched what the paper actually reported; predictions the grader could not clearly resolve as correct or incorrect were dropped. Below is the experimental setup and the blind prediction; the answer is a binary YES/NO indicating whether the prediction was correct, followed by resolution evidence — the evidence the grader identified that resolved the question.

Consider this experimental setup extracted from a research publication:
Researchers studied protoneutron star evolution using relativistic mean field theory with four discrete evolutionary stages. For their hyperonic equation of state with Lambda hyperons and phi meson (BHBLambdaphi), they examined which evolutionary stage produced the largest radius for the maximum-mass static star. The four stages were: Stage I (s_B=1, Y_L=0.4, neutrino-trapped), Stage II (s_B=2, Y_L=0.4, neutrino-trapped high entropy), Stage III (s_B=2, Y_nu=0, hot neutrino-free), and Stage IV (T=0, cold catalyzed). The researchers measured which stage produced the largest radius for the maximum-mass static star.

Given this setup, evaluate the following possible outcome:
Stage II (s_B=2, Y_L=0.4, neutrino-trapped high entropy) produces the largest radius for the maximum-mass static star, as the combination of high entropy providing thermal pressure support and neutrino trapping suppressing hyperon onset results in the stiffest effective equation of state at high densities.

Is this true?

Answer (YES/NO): YES